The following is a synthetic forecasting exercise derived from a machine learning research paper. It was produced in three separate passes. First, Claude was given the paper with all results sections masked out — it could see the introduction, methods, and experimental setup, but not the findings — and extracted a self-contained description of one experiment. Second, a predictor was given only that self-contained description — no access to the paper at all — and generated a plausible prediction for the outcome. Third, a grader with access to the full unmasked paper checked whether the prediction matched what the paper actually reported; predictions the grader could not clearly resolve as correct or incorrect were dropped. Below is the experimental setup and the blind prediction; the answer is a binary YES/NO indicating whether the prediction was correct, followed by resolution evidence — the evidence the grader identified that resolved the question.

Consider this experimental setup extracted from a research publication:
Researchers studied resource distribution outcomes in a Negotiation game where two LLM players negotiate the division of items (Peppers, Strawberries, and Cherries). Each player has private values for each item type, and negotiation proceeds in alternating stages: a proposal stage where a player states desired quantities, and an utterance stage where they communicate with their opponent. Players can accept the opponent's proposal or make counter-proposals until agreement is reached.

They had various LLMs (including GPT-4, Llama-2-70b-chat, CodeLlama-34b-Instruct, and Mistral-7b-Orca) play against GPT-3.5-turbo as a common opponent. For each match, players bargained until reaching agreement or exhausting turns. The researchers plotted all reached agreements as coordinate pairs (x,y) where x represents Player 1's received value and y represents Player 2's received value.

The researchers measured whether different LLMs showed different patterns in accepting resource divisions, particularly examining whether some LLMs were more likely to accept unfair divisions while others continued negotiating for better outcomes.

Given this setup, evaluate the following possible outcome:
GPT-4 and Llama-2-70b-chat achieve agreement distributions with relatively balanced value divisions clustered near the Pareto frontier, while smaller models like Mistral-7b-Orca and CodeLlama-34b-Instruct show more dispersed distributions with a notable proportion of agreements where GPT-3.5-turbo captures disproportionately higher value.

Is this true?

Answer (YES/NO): NO